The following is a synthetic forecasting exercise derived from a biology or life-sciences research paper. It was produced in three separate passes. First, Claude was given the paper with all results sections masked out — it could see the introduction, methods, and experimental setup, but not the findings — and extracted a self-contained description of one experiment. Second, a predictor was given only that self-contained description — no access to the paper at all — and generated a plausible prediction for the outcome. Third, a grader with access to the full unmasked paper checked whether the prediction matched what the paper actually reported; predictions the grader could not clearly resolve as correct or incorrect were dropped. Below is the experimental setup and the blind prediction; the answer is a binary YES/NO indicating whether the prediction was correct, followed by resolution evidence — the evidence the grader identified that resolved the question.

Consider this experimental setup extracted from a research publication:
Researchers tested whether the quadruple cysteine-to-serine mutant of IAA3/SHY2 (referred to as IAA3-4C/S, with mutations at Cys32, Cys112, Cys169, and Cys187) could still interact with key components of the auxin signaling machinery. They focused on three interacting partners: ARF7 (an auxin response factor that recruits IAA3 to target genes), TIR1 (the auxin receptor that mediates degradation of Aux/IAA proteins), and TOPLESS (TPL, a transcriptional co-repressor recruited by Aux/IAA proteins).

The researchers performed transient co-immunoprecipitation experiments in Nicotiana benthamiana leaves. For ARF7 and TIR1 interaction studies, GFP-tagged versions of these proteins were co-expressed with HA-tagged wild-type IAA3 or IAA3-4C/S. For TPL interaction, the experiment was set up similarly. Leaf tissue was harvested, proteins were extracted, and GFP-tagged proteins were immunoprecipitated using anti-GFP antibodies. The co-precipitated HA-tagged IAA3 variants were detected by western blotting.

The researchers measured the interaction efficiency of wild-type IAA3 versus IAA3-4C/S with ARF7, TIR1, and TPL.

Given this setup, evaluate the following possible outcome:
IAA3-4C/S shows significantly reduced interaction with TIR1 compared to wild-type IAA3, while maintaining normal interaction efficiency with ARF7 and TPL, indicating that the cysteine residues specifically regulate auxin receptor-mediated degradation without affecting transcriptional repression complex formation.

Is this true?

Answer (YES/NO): NO